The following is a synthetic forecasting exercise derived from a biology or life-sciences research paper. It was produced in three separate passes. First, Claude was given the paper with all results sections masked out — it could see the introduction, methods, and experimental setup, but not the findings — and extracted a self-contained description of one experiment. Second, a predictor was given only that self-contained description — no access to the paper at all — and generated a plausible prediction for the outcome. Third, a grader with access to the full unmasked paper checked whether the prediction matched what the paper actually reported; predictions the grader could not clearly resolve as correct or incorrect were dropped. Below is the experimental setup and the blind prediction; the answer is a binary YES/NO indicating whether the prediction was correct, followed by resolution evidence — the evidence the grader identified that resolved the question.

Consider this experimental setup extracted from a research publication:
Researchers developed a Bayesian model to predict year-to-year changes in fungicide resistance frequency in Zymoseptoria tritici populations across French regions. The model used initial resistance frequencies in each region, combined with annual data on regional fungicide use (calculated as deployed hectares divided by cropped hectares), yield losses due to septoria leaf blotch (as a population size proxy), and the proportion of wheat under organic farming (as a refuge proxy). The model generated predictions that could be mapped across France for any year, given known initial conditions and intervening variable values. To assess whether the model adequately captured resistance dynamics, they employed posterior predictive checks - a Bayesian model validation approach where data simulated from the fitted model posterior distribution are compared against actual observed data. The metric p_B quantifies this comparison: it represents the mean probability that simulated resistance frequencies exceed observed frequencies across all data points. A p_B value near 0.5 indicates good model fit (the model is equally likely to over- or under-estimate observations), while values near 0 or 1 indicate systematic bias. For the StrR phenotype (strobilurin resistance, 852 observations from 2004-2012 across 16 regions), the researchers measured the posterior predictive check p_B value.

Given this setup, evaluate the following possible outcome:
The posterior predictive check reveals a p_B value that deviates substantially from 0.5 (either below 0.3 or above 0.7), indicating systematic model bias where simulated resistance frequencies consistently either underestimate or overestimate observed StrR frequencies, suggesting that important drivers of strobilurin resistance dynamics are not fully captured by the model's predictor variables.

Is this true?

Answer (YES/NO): NO